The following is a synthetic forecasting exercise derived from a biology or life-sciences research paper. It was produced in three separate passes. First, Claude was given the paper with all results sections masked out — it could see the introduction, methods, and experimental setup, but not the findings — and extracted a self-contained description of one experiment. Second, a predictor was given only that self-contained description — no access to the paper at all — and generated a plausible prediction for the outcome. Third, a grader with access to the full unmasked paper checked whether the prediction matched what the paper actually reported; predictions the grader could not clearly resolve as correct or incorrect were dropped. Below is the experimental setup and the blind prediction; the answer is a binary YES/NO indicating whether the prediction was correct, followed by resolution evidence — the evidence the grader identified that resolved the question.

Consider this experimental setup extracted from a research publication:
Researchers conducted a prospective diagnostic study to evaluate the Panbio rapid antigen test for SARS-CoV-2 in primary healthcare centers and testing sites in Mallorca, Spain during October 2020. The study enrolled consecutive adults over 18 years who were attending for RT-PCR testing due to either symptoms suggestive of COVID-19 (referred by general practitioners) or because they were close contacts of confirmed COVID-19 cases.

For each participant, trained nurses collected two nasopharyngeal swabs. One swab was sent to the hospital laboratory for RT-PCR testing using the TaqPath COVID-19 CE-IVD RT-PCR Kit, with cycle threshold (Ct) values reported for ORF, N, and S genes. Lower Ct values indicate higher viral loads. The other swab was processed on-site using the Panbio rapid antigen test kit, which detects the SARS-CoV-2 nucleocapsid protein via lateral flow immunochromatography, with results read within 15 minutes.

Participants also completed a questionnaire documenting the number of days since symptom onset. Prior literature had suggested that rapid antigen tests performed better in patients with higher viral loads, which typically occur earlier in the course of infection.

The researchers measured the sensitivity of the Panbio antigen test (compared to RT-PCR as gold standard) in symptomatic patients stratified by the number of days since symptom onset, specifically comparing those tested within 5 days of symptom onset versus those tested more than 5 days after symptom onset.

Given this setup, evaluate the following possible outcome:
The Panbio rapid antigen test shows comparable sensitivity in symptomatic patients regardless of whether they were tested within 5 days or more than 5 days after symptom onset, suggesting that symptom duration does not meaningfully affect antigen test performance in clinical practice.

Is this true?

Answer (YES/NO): NO